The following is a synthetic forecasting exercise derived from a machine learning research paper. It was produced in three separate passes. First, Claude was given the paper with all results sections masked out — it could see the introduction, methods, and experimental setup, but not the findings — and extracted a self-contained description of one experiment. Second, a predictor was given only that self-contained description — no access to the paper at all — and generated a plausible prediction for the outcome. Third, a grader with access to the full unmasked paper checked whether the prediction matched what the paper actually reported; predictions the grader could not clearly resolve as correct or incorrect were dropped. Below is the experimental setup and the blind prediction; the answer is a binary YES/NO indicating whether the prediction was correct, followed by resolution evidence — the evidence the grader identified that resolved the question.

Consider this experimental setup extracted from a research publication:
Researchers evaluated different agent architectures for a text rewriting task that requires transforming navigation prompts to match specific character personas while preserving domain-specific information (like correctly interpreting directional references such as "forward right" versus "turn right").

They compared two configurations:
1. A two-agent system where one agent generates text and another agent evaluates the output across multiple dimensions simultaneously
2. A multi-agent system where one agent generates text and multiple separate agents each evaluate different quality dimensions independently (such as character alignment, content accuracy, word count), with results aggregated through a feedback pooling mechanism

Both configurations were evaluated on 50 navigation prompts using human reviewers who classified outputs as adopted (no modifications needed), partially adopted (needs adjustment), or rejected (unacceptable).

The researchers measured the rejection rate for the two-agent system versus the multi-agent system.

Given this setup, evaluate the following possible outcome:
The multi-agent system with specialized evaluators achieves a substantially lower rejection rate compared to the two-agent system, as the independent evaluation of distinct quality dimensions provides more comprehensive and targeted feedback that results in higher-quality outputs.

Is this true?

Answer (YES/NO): NO